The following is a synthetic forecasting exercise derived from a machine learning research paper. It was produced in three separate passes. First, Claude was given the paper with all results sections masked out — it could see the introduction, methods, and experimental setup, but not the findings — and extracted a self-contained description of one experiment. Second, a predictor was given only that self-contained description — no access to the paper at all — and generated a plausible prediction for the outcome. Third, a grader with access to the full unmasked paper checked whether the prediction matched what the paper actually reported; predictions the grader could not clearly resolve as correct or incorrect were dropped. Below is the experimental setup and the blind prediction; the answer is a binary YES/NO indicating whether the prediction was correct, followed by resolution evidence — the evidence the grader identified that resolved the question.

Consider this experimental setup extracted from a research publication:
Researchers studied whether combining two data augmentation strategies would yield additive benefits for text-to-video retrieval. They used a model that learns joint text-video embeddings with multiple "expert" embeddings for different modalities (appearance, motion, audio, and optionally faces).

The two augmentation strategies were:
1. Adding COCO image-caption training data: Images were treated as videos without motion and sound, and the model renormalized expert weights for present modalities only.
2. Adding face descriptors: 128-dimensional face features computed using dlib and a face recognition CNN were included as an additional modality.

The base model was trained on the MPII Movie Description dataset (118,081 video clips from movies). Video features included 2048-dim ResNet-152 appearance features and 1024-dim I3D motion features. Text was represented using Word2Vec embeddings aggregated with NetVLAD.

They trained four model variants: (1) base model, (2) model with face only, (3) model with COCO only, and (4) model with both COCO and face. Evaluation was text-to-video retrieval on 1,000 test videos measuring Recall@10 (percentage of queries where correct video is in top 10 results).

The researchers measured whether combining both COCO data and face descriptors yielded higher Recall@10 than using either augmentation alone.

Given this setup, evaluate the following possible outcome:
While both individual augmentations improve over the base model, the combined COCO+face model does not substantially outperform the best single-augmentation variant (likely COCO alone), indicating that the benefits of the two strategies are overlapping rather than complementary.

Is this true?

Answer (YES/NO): YES